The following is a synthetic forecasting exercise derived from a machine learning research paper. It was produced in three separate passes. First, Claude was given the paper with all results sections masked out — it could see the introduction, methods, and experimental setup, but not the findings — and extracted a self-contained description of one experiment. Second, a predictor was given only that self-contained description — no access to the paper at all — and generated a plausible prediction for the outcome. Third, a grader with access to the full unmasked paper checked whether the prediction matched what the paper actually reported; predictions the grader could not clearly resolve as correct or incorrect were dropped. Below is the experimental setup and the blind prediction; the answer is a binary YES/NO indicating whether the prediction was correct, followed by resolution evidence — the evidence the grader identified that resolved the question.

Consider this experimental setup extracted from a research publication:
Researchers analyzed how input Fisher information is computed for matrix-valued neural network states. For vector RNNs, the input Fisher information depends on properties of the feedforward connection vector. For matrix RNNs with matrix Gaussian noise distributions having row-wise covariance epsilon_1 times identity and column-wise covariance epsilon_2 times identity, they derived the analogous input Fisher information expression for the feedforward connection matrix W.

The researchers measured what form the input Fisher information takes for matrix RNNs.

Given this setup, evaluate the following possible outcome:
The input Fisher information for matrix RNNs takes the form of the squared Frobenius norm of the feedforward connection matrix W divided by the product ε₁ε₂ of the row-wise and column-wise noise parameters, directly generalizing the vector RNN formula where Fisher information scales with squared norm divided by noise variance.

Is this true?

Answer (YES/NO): YES